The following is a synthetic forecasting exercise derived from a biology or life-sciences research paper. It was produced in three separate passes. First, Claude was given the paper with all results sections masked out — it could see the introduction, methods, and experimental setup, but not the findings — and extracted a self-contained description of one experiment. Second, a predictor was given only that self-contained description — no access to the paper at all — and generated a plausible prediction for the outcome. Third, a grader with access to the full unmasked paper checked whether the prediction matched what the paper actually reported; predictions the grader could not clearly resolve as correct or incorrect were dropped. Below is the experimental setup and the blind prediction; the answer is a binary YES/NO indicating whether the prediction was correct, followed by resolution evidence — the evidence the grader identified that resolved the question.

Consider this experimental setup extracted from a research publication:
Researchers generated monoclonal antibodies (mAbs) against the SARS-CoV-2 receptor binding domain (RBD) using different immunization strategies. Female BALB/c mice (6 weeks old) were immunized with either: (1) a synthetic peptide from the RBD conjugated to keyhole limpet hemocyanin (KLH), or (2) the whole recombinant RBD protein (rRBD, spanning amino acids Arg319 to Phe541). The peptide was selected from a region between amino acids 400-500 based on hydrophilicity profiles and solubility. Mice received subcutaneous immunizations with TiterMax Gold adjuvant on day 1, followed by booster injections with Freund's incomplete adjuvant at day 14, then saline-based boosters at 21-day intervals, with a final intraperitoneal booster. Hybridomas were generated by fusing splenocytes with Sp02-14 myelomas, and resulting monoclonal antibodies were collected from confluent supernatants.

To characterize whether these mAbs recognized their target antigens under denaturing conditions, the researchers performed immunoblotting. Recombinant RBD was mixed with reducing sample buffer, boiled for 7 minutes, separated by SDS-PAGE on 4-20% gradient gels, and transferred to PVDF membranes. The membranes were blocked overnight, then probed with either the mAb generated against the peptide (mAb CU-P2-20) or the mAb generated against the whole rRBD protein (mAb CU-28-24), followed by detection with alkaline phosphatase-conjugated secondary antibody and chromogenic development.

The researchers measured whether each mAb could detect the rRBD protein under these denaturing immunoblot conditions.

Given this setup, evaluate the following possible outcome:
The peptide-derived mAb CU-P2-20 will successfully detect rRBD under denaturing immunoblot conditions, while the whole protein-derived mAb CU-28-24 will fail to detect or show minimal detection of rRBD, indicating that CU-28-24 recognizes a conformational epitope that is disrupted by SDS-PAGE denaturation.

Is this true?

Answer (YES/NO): YES